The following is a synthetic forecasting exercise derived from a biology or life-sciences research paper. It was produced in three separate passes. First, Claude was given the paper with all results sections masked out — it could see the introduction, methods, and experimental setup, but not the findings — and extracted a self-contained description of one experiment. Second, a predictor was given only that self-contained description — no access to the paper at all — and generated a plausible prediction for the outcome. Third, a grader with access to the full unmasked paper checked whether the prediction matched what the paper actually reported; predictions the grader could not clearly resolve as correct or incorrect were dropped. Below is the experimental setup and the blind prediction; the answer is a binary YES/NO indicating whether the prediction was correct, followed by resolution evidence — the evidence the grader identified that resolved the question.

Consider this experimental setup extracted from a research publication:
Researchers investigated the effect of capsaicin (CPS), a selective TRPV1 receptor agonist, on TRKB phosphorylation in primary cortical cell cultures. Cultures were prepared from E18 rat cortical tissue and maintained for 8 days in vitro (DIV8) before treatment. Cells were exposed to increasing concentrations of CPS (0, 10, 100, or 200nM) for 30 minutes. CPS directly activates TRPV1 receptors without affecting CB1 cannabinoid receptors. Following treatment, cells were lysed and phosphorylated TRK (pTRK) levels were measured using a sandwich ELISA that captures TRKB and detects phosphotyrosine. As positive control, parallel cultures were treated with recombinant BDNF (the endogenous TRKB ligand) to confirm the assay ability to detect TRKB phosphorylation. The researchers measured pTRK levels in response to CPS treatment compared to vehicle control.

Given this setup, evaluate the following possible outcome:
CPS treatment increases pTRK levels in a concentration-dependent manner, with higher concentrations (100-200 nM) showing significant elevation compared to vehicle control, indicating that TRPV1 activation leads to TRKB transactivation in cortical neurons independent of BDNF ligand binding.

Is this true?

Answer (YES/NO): NO